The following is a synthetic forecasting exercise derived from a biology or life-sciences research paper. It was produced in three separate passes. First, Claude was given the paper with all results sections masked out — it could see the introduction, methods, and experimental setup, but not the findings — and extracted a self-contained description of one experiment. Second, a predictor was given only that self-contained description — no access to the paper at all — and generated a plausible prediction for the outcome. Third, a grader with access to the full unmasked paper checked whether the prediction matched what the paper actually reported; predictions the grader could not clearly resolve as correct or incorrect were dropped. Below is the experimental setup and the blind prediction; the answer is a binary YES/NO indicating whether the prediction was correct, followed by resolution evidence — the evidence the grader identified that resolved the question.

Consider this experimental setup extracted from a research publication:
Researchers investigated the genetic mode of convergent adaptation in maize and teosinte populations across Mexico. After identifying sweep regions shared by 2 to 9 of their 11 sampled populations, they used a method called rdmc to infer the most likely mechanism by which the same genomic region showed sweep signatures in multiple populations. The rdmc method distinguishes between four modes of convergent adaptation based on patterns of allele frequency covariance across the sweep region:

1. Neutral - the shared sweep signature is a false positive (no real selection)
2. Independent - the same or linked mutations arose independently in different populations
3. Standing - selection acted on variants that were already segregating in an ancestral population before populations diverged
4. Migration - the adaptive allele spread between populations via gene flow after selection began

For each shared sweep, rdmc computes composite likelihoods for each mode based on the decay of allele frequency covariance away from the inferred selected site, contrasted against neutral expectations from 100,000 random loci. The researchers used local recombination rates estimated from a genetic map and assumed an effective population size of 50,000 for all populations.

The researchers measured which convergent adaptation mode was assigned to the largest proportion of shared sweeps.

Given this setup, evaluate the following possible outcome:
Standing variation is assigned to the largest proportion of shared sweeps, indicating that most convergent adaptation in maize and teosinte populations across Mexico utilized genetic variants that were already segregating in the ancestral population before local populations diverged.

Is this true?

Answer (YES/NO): NO